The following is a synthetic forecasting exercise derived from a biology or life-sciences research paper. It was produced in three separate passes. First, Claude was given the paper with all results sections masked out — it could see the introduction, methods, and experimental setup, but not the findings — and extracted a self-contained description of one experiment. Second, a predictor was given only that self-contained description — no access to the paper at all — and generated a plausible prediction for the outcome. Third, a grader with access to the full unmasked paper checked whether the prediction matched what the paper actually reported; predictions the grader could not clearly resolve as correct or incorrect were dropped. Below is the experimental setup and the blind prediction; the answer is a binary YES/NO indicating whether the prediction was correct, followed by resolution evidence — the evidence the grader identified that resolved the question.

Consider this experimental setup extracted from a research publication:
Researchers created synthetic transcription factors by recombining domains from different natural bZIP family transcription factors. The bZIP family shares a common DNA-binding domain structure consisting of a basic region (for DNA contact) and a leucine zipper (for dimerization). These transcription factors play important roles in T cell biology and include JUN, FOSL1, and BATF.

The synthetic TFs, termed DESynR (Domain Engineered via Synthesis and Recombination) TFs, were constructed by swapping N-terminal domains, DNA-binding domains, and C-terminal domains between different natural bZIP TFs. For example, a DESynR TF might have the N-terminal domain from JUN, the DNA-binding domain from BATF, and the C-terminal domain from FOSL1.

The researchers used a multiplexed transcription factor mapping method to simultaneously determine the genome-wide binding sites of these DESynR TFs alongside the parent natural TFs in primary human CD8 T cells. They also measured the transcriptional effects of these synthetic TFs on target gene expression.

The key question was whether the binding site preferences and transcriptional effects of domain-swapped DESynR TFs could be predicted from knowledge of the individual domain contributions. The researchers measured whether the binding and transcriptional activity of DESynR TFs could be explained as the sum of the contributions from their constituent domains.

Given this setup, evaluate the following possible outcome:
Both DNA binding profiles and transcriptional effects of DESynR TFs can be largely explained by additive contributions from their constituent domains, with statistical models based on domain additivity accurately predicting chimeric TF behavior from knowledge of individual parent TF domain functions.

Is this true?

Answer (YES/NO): NO